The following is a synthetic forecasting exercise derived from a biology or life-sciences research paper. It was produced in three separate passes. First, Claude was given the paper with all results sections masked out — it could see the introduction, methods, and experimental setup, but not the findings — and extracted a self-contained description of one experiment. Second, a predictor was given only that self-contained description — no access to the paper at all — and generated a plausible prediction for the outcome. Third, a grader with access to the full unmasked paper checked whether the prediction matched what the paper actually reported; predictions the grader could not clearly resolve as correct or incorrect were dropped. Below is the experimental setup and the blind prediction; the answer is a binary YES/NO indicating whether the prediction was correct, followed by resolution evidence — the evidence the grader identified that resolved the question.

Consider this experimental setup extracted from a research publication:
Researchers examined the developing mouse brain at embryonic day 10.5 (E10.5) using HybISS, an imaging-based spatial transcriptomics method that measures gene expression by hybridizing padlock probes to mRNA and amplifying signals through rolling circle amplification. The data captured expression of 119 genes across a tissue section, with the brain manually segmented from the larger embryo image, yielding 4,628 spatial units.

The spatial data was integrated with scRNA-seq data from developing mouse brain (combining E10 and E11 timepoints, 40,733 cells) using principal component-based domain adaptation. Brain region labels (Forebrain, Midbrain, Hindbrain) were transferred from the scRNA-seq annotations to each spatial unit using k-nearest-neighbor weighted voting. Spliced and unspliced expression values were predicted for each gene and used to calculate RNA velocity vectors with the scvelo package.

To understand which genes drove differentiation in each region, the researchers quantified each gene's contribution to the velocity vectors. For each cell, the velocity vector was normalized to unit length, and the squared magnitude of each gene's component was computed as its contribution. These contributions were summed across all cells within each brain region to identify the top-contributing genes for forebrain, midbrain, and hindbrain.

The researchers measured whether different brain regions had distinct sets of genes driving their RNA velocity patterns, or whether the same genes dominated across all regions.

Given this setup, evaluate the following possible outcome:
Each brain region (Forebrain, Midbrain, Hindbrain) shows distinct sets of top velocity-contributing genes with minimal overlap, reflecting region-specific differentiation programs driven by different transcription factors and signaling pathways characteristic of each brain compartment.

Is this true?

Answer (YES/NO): NO